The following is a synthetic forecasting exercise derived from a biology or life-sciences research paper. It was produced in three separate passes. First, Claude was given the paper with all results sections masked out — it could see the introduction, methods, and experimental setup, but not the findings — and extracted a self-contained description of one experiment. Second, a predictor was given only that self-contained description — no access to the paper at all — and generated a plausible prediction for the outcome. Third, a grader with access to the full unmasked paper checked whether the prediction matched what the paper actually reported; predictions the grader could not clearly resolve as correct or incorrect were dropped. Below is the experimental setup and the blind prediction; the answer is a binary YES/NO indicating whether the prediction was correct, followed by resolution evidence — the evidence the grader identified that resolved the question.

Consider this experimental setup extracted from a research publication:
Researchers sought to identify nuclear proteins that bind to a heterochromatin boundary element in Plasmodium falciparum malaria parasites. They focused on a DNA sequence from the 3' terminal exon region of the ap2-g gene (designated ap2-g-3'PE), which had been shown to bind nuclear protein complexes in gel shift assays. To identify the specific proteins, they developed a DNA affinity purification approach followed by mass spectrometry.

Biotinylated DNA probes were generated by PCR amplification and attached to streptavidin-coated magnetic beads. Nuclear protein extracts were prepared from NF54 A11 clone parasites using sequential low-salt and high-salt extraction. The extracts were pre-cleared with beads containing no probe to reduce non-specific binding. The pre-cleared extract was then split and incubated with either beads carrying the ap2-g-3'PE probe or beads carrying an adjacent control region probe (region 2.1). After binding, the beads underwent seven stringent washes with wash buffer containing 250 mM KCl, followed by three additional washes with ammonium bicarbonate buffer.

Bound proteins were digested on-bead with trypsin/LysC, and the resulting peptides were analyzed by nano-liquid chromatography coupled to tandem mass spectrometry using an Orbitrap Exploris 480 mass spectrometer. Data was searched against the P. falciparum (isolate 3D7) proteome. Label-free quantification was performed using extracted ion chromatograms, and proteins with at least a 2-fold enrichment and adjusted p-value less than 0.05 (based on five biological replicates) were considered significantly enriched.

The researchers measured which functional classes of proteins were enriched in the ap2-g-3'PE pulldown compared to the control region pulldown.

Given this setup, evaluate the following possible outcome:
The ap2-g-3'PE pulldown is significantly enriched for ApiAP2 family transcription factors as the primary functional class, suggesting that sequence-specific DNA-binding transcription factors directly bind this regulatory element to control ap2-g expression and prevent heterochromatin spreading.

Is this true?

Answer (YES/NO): NO